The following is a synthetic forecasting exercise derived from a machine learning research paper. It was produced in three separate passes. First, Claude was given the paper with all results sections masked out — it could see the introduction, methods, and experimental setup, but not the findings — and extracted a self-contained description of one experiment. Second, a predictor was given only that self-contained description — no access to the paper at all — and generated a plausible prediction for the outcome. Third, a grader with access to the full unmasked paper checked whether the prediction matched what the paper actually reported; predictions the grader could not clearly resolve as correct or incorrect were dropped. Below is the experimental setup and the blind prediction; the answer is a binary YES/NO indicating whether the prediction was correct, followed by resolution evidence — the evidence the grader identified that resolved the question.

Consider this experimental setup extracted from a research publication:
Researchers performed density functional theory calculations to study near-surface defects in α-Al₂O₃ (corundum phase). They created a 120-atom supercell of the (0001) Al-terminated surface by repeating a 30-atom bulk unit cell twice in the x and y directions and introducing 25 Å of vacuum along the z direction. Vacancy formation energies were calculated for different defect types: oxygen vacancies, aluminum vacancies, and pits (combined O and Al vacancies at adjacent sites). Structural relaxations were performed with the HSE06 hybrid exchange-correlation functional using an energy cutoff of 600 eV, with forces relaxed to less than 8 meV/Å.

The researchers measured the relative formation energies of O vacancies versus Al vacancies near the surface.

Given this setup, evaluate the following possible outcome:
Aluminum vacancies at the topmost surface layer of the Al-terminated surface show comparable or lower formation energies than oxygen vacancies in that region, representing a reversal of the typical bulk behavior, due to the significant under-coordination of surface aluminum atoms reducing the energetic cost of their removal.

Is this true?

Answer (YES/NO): NO